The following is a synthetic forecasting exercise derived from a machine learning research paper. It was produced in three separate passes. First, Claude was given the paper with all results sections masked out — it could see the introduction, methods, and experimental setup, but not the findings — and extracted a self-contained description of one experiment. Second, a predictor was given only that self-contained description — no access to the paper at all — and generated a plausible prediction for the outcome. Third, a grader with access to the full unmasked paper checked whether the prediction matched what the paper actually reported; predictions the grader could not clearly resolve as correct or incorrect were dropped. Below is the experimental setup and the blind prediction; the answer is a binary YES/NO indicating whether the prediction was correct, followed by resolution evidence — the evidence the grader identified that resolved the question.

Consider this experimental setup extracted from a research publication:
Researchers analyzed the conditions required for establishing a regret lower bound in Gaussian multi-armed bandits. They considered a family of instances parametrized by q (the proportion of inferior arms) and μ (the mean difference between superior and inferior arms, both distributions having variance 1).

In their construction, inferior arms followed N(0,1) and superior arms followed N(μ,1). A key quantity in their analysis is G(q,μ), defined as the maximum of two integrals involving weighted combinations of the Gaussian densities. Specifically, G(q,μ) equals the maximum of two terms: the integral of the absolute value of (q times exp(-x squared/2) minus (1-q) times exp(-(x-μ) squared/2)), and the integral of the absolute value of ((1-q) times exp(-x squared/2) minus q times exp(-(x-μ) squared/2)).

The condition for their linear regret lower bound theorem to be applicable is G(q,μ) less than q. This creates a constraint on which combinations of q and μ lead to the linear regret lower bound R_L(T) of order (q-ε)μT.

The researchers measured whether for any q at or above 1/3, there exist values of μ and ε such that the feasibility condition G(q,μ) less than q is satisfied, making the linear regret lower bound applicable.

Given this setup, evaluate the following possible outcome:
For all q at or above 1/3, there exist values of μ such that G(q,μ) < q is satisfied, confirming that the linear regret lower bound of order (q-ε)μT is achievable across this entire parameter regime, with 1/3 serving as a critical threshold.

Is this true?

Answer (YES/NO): YES